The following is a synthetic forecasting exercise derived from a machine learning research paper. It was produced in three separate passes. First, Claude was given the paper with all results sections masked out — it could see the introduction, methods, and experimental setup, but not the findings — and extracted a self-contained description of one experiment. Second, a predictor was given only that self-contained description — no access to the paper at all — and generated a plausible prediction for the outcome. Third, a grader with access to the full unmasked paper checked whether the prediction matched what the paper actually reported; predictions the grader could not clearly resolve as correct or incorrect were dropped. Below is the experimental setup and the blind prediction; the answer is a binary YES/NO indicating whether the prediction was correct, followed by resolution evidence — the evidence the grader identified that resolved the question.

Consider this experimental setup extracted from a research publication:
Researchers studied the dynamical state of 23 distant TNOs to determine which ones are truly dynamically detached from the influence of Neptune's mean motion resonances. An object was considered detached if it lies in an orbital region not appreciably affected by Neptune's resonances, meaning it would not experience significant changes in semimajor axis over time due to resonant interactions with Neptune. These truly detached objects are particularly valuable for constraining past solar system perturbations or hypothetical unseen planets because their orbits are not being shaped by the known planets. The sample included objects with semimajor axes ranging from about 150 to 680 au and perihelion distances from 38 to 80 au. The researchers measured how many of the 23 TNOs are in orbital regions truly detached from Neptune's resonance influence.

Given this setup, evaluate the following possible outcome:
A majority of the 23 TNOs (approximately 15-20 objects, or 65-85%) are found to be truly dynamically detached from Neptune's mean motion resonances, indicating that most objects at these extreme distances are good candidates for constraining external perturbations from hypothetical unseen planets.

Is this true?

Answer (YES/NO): NO